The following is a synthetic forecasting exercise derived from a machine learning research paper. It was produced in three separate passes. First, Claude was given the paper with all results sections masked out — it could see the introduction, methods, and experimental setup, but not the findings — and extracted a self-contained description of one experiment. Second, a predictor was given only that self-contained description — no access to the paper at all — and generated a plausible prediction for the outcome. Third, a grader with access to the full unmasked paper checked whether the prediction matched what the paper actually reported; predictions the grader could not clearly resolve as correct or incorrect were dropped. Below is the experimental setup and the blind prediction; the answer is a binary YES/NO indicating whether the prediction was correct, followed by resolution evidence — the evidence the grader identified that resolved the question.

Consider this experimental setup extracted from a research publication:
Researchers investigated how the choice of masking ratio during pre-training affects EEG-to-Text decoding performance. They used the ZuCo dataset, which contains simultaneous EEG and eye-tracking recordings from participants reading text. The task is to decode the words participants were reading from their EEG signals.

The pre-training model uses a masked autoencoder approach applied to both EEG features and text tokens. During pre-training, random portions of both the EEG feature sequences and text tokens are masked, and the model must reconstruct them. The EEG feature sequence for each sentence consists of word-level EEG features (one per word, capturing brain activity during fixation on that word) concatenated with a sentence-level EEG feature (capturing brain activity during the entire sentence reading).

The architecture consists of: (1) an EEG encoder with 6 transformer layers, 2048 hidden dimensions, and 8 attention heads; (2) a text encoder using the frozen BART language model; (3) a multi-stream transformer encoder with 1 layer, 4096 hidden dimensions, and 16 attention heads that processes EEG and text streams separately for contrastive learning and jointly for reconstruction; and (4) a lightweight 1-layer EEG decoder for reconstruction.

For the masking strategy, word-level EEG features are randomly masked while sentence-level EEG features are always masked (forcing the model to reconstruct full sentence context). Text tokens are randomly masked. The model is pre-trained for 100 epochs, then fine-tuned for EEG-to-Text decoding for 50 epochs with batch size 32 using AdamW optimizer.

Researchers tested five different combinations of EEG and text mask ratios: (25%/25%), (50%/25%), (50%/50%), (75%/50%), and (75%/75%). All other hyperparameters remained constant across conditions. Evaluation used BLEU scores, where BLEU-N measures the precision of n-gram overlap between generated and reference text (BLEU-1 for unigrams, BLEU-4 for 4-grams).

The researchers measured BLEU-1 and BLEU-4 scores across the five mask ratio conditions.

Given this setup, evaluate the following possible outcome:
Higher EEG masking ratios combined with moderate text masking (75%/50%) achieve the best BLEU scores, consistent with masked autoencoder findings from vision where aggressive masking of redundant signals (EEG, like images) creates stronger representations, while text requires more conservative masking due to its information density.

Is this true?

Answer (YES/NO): NO